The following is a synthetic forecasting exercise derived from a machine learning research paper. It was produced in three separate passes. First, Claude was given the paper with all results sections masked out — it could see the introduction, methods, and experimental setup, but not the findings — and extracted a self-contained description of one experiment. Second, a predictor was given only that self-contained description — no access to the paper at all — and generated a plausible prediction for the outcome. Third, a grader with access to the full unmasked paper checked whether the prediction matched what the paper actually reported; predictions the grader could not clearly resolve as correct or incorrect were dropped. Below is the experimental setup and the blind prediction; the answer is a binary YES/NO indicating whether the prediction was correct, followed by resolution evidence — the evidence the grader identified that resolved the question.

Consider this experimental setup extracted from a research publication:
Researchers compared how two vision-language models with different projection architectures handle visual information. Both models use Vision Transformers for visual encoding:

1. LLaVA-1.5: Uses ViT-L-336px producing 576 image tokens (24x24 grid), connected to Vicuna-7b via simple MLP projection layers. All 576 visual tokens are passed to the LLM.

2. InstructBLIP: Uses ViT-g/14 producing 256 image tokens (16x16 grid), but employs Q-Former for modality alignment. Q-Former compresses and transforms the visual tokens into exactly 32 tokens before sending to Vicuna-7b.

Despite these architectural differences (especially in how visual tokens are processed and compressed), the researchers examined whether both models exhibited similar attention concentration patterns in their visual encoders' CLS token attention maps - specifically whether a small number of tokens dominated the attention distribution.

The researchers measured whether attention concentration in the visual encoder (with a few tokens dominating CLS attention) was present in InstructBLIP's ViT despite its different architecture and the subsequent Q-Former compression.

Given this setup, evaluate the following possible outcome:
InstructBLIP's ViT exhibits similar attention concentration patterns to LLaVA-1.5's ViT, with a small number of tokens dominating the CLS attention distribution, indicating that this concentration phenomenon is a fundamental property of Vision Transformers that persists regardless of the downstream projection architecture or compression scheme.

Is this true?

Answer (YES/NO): YES